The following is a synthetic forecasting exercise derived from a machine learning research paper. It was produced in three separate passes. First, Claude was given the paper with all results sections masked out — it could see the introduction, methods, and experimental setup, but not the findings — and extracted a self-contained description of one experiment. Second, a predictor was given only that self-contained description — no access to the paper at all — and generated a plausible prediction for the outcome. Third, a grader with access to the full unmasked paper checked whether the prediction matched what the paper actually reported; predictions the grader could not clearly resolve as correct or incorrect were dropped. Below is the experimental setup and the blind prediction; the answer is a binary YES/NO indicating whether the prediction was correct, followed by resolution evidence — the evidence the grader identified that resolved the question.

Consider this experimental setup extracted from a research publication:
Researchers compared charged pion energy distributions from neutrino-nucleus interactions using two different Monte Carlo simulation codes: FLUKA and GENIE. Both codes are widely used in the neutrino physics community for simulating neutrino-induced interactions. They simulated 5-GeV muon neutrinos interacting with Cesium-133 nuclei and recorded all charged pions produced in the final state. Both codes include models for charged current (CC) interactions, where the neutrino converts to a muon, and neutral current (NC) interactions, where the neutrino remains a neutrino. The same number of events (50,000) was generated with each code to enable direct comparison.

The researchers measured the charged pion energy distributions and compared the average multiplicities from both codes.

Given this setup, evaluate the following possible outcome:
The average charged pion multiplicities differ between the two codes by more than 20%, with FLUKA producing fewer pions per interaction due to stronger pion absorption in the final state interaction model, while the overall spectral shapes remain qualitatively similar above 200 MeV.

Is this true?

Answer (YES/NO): NO